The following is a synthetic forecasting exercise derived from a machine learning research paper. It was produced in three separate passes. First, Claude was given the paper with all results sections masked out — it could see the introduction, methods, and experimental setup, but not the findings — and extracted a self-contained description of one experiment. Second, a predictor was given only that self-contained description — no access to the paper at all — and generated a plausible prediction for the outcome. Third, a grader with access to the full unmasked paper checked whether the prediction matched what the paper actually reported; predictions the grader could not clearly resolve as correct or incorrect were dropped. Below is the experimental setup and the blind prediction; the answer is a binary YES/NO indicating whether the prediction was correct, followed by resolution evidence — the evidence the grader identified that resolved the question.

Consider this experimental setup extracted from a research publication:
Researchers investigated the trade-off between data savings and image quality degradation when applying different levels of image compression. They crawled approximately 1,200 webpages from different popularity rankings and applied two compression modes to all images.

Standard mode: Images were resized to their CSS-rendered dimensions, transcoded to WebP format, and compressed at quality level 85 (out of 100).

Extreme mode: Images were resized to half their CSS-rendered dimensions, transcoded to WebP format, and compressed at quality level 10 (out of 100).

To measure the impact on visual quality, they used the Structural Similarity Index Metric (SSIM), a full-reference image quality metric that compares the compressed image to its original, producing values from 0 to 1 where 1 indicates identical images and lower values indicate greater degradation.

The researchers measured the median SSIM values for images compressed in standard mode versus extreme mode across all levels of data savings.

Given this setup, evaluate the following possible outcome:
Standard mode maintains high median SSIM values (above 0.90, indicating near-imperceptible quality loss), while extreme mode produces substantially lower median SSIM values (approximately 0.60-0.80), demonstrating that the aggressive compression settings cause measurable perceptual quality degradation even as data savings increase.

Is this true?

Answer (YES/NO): YES